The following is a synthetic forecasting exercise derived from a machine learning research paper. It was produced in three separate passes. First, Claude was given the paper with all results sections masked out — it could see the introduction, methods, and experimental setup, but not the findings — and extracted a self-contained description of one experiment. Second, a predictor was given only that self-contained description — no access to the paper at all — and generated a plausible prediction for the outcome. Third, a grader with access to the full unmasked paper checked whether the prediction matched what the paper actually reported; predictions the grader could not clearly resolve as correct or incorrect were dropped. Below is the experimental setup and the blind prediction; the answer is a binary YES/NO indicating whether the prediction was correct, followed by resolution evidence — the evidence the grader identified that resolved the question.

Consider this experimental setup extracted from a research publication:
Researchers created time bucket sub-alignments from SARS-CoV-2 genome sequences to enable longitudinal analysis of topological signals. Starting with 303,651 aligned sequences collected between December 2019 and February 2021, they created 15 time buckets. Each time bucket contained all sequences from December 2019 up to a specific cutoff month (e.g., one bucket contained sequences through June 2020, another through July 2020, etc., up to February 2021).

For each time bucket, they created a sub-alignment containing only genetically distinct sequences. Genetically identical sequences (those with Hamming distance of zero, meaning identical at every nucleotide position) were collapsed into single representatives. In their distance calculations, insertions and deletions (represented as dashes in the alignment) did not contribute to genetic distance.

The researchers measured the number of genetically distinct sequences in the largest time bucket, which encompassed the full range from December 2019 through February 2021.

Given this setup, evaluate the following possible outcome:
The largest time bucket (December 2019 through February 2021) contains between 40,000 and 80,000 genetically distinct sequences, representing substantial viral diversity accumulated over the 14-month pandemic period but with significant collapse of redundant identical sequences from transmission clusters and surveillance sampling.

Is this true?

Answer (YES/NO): NO